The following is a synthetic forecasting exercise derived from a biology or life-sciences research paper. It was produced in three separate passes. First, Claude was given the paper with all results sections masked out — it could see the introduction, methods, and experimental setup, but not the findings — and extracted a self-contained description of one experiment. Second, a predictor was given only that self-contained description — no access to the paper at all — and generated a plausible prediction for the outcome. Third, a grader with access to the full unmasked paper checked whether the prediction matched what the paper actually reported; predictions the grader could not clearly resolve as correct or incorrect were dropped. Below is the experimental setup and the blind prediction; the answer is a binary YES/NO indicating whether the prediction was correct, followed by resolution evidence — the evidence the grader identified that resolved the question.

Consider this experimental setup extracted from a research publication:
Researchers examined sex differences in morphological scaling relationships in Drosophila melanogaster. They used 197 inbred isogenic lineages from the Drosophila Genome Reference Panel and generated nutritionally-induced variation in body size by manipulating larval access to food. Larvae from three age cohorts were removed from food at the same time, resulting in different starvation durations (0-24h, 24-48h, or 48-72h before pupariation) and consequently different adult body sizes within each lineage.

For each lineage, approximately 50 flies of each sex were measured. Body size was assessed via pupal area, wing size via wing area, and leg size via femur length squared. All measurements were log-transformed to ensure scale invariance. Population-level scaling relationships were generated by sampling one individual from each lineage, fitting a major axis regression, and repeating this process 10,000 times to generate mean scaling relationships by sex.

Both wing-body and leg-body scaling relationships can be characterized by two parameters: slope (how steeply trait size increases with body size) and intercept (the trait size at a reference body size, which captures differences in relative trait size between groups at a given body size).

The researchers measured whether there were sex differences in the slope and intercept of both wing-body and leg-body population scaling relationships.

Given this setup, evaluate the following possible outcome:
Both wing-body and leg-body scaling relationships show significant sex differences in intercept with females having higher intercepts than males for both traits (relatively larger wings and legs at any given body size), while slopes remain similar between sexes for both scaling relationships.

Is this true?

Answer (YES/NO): NO